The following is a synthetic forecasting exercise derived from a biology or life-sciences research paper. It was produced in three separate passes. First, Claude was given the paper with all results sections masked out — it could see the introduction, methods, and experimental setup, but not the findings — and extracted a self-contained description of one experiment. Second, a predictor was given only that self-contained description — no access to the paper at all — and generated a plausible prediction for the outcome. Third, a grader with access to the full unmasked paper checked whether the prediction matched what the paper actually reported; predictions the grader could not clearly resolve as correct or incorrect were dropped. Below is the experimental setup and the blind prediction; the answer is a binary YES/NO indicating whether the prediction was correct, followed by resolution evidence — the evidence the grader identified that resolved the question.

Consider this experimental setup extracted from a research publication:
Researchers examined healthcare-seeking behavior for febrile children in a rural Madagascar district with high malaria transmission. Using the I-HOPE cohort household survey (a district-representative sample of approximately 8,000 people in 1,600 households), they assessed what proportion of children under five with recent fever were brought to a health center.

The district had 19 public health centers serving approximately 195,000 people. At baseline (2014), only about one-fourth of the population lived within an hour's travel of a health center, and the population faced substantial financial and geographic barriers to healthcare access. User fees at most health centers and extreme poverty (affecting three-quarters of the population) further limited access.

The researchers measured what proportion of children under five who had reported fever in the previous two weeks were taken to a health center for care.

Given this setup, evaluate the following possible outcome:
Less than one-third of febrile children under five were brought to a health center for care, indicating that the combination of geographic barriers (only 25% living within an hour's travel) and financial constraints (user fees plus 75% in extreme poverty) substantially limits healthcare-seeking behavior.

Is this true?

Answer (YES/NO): NO